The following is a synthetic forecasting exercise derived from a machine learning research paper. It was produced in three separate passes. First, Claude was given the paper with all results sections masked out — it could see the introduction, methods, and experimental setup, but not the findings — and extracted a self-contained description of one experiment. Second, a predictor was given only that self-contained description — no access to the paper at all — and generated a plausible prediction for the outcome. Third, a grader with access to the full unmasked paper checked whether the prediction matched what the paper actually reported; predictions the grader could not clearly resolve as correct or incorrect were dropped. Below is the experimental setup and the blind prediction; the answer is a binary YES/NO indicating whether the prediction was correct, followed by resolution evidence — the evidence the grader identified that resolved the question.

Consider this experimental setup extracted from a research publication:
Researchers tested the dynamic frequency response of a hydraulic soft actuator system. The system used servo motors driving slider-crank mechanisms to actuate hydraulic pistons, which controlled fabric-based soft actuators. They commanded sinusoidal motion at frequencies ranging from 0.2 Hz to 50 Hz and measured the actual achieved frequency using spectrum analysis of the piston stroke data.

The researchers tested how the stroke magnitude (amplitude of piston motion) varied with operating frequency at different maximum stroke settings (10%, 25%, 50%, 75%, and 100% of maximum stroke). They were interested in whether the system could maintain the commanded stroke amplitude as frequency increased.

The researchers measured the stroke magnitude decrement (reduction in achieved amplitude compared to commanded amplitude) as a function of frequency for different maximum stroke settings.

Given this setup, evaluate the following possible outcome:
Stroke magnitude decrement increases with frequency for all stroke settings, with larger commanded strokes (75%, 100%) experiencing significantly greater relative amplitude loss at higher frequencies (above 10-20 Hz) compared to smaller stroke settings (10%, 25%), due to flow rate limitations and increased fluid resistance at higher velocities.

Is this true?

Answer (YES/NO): YES